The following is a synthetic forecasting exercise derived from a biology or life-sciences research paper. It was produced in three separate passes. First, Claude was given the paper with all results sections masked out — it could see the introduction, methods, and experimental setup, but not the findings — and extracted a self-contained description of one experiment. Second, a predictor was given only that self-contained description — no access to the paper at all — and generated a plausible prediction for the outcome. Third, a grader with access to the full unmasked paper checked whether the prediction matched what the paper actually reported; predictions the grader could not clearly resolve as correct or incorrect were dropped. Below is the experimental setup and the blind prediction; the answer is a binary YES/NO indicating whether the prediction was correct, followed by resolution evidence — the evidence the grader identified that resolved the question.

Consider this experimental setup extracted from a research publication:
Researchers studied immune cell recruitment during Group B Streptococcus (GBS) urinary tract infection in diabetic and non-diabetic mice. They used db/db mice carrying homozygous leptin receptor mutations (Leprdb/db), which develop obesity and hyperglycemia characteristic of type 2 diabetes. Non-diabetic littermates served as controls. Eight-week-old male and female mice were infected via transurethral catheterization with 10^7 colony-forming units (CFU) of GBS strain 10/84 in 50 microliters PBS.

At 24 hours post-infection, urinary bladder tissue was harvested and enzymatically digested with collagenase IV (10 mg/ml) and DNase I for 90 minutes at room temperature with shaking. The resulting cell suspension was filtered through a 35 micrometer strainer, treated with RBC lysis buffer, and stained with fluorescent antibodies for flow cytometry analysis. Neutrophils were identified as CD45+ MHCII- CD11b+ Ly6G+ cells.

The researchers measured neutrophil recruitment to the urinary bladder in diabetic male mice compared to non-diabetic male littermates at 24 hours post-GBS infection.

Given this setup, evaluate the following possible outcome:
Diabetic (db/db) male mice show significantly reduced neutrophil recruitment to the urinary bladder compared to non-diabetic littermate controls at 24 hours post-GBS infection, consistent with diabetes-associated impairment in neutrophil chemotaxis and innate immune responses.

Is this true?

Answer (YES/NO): NO